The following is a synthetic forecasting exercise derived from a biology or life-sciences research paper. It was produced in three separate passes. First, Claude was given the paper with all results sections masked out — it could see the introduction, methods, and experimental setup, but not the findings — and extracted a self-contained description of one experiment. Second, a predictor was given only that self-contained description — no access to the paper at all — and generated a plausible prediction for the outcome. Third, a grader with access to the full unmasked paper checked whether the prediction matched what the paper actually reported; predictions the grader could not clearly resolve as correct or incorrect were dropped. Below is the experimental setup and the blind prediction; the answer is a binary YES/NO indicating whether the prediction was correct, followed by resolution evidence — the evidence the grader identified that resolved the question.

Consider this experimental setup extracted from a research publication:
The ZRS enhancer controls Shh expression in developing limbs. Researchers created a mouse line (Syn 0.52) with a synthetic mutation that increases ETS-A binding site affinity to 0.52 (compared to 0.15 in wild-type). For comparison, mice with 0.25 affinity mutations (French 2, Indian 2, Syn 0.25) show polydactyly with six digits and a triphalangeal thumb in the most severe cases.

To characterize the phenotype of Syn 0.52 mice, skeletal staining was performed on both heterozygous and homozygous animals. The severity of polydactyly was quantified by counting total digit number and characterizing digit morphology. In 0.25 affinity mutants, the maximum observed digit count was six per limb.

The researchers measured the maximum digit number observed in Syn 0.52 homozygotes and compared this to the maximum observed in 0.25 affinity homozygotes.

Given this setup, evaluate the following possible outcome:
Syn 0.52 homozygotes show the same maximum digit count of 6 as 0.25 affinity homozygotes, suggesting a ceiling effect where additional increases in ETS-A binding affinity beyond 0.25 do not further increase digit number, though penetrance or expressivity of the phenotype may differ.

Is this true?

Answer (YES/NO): NO